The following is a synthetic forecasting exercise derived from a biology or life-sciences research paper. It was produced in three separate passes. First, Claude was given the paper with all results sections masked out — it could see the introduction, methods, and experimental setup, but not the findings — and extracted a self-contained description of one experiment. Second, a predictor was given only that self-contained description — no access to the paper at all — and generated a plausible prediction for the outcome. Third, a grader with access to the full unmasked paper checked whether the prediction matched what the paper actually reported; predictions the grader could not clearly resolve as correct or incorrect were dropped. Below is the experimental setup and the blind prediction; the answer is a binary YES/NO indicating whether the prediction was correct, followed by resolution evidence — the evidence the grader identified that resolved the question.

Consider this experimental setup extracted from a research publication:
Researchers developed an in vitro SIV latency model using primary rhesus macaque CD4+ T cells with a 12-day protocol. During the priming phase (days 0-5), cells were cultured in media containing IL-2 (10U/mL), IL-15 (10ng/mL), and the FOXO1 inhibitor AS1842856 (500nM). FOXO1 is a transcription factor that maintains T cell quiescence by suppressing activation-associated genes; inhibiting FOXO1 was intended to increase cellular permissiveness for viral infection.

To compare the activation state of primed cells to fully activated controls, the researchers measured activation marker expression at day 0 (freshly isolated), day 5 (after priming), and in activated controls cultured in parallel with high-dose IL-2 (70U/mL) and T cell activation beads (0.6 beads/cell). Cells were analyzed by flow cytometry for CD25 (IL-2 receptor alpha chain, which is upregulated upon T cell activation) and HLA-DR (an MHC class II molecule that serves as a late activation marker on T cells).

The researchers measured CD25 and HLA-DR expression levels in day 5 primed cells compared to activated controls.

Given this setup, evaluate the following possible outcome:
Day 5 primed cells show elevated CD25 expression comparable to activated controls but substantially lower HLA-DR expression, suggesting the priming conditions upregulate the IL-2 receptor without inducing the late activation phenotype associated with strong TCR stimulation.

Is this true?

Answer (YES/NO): NO